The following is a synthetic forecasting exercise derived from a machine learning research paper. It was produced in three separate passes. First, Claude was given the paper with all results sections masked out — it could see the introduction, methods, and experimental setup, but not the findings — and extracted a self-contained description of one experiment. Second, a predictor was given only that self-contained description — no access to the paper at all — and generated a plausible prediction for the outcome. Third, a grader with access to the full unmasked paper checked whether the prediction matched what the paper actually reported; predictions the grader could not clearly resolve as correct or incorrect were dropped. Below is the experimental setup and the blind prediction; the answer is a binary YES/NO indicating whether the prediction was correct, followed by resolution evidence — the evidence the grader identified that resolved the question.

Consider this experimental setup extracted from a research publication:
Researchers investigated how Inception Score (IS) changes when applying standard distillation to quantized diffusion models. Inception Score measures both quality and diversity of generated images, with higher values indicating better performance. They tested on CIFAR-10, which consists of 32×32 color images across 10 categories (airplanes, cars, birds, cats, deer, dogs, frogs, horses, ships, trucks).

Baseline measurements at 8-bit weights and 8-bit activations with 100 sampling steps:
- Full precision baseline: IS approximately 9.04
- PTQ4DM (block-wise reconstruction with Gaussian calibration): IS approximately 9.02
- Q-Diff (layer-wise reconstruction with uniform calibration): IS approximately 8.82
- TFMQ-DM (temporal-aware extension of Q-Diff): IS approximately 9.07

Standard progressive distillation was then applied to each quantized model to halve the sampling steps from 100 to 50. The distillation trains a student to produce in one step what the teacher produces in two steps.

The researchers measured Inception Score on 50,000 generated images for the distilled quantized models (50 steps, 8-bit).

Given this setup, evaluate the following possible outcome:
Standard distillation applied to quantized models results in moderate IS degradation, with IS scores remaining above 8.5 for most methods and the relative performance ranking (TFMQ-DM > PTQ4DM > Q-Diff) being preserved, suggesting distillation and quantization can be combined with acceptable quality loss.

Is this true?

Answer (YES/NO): NO